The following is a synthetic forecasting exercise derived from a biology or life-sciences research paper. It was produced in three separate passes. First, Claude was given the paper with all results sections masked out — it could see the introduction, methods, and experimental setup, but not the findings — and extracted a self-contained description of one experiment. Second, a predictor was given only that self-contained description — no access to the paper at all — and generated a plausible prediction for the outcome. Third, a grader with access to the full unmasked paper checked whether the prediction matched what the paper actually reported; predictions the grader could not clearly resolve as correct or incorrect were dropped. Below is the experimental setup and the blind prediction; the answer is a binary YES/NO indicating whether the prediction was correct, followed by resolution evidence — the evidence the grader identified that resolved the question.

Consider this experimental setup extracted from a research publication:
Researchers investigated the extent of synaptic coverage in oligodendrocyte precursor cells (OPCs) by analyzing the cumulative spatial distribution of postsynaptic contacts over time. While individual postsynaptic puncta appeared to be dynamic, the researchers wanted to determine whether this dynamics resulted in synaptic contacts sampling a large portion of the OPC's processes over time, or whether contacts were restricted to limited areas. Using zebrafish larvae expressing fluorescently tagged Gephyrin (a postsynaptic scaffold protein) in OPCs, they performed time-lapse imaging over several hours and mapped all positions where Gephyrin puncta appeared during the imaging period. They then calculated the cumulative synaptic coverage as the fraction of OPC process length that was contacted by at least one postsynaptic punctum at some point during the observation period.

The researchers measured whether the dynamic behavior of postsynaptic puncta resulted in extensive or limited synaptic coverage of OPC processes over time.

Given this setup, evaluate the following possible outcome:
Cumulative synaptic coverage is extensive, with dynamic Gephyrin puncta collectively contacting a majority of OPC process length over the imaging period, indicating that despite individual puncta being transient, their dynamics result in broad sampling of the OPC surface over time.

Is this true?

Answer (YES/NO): YES